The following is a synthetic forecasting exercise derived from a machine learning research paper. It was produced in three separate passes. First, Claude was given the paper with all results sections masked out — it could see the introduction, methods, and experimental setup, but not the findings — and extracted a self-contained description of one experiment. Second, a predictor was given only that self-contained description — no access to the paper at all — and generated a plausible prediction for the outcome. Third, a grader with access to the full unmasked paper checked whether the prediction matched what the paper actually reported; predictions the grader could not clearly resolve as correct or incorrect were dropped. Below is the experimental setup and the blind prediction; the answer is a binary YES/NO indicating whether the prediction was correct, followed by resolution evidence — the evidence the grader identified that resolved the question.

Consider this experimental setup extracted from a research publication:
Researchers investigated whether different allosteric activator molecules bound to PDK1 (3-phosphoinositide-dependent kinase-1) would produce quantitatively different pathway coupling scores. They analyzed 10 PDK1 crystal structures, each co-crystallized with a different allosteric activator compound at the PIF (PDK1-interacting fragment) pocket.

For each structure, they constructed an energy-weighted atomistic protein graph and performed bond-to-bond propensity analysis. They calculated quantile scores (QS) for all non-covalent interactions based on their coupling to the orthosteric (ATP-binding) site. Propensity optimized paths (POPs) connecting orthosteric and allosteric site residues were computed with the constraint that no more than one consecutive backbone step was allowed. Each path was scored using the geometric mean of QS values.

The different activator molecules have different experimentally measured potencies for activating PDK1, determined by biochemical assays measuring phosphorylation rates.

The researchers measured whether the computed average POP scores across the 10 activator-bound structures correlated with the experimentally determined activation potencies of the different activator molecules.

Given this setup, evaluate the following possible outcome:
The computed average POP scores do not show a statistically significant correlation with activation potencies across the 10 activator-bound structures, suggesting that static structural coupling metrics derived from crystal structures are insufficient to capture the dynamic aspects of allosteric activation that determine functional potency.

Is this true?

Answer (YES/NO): NO